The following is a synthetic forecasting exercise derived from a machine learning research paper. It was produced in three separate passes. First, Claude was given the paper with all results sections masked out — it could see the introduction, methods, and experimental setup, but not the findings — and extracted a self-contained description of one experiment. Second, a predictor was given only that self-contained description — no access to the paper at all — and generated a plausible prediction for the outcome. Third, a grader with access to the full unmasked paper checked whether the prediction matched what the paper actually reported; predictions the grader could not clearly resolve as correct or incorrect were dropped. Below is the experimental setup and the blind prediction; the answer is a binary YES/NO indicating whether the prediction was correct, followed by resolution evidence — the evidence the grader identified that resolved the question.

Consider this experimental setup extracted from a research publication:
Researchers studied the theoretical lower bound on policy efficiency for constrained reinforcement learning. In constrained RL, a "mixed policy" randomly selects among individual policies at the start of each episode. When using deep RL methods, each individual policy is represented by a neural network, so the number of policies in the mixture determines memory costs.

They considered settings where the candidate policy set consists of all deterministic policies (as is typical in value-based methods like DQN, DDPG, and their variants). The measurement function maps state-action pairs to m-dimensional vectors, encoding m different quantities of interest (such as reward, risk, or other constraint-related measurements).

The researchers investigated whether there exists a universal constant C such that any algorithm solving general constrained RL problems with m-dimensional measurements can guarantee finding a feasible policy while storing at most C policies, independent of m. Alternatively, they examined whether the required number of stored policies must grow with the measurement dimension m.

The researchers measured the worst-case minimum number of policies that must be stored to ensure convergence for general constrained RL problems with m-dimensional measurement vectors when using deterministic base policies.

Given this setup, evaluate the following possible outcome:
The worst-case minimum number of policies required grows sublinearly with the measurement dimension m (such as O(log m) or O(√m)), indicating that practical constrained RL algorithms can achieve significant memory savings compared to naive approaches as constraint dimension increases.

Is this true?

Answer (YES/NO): NO